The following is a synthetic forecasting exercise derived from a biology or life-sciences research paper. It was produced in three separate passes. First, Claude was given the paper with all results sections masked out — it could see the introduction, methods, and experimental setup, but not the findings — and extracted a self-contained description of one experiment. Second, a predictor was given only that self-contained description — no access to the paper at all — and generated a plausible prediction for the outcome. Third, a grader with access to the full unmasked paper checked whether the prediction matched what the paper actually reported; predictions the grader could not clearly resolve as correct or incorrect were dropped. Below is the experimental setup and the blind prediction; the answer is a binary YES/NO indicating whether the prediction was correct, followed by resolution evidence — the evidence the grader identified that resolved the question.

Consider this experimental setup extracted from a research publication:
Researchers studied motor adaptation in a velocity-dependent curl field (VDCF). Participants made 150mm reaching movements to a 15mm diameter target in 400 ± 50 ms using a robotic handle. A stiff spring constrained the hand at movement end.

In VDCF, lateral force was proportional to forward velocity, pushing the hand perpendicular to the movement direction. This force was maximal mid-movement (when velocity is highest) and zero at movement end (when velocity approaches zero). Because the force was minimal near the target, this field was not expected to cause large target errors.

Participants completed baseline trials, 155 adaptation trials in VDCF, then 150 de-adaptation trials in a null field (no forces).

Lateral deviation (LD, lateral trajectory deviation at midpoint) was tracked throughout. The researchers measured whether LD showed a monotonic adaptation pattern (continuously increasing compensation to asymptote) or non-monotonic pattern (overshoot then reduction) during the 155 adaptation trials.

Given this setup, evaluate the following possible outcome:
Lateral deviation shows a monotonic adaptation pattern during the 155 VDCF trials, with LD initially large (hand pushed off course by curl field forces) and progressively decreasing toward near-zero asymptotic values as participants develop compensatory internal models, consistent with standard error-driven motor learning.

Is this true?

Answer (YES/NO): YES